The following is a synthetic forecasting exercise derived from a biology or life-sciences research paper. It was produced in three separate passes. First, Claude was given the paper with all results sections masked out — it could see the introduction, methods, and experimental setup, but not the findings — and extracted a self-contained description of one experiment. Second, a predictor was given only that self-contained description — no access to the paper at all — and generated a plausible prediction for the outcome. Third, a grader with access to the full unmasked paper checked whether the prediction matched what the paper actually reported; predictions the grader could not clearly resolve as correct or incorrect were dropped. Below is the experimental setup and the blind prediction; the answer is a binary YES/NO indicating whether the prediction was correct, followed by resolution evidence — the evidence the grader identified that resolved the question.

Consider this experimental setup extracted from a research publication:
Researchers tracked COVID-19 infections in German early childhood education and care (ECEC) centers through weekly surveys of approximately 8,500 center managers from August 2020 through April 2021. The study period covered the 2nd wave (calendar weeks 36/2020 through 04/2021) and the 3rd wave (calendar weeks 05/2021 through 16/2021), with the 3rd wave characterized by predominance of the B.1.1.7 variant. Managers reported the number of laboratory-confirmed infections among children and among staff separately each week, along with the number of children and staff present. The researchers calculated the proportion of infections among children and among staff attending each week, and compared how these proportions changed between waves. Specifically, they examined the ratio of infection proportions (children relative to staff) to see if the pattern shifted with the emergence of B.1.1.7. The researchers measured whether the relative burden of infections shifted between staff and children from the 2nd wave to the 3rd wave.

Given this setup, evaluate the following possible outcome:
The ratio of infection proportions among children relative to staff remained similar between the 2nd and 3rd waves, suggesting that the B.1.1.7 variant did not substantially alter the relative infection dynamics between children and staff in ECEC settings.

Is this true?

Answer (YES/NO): NO